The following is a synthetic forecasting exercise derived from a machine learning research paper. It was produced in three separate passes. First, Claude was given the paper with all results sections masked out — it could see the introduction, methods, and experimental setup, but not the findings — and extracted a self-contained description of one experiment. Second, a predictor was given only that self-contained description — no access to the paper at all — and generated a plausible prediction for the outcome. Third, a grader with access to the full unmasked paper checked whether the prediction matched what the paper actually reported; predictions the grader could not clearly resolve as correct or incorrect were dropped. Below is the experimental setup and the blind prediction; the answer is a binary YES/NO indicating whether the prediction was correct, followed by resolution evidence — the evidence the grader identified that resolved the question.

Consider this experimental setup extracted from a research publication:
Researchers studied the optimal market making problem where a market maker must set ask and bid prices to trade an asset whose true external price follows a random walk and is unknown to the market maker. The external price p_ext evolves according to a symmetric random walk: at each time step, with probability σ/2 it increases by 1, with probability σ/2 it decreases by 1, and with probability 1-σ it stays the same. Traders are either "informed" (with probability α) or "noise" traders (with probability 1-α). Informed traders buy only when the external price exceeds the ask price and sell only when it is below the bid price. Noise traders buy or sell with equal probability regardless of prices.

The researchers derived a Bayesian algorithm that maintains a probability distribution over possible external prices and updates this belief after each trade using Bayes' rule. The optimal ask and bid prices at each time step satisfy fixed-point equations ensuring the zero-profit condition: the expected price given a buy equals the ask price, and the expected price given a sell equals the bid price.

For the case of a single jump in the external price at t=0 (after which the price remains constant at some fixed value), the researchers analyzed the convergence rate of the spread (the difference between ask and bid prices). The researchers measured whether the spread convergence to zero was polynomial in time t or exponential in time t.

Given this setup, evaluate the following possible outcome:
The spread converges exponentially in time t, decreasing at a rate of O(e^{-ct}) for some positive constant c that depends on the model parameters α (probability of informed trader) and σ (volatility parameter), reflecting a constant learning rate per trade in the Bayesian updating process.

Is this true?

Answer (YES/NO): NO